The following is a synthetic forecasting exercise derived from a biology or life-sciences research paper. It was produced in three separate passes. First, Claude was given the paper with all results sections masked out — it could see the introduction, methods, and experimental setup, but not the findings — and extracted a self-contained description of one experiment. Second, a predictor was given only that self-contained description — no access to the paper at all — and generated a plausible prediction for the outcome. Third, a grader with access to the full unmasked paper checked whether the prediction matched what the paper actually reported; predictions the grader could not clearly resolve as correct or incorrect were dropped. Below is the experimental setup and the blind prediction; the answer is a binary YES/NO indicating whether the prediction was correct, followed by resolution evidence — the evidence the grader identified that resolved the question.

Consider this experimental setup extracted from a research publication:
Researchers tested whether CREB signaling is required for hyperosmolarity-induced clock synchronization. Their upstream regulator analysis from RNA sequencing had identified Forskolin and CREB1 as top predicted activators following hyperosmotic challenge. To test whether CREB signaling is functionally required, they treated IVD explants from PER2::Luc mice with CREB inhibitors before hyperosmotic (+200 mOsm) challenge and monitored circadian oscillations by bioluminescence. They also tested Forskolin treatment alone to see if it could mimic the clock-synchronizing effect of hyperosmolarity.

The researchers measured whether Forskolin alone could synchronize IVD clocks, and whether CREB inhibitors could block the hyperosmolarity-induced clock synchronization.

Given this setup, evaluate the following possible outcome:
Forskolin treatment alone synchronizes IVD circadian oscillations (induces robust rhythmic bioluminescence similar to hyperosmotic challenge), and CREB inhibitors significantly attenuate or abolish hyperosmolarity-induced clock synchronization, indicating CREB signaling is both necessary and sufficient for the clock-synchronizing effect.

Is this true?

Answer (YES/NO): NO